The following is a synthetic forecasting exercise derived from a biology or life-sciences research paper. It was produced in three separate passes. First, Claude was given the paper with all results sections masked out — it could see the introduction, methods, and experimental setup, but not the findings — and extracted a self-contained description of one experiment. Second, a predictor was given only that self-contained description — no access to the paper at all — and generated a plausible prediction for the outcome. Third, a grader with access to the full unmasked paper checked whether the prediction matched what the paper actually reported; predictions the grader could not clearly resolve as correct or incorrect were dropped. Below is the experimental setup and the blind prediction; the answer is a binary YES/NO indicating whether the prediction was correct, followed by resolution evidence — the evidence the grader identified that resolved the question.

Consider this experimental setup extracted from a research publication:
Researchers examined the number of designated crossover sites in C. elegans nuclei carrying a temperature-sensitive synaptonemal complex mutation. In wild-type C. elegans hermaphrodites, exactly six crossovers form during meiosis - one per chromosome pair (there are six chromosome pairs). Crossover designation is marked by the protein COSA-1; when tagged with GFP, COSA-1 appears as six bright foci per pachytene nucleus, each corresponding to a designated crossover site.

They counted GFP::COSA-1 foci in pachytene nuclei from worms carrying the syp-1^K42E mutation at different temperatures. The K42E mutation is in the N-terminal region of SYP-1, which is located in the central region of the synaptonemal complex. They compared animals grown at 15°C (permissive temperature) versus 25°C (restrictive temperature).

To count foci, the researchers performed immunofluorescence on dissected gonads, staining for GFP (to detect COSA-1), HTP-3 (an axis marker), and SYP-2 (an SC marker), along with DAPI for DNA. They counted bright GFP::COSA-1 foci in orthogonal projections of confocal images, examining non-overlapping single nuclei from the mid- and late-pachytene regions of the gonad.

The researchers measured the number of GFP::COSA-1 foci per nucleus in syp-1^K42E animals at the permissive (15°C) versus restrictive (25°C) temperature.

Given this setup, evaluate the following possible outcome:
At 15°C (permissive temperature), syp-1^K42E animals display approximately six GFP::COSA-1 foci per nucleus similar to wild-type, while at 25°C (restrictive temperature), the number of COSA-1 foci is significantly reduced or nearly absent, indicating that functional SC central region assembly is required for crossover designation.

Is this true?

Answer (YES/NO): NO